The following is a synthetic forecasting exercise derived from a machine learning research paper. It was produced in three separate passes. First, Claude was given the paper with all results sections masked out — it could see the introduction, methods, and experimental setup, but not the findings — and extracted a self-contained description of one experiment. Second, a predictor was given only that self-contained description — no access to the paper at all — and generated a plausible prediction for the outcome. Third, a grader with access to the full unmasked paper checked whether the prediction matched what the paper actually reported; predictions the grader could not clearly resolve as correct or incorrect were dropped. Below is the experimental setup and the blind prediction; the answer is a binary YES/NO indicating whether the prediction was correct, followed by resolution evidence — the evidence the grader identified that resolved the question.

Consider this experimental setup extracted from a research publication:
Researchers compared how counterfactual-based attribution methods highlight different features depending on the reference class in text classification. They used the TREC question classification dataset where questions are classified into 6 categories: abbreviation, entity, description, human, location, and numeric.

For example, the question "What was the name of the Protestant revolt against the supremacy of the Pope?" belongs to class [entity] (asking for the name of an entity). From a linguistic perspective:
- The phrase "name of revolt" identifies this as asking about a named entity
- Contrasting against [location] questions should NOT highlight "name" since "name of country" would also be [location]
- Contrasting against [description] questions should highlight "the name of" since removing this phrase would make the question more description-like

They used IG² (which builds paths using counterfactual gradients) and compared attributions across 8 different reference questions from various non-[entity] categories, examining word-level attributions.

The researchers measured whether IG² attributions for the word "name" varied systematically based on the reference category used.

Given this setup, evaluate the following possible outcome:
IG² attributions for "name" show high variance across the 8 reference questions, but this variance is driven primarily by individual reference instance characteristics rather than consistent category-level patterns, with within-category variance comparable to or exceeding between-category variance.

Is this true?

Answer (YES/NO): NO